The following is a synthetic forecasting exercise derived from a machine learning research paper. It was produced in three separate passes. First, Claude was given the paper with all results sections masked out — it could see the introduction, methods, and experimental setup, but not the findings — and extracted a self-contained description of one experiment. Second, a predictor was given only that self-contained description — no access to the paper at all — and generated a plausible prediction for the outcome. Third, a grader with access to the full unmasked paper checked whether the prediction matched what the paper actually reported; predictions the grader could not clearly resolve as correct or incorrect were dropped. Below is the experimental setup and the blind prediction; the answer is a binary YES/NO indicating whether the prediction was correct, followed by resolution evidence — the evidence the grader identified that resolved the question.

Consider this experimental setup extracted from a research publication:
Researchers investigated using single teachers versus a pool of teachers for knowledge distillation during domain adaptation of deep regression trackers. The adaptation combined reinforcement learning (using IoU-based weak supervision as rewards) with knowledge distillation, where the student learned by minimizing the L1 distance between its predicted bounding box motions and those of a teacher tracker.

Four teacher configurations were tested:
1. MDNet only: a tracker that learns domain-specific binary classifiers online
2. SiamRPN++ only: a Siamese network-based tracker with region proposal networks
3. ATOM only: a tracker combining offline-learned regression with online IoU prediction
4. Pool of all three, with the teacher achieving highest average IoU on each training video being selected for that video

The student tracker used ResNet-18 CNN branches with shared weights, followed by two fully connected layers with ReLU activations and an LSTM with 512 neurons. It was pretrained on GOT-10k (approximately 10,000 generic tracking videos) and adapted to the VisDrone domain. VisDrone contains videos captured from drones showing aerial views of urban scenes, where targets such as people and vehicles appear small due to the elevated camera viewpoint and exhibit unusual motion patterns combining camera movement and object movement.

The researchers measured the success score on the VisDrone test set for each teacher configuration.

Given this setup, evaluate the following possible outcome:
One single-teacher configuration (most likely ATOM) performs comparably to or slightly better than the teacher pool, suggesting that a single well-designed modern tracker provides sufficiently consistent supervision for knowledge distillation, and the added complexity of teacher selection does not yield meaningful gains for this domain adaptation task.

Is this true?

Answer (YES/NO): NO